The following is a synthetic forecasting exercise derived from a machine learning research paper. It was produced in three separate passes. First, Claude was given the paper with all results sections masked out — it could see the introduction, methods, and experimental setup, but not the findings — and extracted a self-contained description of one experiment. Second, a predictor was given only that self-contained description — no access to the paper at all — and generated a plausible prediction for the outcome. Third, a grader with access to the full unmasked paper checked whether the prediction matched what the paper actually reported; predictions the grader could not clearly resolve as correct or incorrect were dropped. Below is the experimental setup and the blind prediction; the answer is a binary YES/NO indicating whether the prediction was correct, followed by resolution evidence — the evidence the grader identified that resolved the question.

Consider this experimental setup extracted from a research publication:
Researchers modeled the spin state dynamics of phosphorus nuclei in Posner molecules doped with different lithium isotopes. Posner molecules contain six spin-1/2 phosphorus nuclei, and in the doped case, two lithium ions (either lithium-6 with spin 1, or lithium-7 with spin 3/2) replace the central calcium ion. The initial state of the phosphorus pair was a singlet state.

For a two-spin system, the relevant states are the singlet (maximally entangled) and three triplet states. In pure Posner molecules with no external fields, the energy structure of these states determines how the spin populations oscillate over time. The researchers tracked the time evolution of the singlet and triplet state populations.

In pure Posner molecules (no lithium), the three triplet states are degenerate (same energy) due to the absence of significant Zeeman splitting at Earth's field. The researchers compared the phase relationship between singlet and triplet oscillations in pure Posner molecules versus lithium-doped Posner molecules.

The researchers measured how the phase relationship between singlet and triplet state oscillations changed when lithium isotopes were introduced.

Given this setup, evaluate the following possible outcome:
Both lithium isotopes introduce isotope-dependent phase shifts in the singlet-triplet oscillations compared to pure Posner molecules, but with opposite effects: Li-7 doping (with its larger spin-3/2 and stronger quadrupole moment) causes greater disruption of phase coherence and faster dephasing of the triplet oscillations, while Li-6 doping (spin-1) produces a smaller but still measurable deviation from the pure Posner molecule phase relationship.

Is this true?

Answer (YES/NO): NO